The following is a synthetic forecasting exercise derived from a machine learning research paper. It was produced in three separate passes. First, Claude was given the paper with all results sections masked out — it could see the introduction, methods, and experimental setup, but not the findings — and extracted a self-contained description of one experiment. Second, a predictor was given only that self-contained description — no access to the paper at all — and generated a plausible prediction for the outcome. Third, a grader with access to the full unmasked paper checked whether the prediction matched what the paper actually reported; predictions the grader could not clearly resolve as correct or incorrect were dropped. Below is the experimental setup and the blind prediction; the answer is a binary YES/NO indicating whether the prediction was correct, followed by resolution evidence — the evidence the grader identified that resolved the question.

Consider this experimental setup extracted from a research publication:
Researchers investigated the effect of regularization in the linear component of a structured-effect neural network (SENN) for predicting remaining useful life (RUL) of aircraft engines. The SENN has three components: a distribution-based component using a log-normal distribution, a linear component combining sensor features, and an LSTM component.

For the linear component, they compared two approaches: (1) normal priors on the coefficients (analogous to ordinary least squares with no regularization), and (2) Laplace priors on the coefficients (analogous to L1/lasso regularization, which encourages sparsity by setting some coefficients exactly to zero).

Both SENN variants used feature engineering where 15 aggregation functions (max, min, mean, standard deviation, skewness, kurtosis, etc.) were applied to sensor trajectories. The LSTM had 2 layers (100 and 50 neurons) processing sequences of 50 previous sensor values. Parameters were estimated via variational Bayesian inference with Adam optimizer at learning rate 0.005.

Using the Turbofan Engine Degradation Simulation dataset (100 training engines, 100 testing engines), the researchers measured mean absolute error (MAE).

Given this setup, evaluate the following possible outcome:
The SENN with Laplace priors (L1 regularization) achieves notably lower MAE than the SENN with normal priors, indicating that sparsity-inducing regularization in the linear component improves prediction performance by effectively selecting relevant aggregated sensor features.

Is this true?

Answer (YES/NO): NO